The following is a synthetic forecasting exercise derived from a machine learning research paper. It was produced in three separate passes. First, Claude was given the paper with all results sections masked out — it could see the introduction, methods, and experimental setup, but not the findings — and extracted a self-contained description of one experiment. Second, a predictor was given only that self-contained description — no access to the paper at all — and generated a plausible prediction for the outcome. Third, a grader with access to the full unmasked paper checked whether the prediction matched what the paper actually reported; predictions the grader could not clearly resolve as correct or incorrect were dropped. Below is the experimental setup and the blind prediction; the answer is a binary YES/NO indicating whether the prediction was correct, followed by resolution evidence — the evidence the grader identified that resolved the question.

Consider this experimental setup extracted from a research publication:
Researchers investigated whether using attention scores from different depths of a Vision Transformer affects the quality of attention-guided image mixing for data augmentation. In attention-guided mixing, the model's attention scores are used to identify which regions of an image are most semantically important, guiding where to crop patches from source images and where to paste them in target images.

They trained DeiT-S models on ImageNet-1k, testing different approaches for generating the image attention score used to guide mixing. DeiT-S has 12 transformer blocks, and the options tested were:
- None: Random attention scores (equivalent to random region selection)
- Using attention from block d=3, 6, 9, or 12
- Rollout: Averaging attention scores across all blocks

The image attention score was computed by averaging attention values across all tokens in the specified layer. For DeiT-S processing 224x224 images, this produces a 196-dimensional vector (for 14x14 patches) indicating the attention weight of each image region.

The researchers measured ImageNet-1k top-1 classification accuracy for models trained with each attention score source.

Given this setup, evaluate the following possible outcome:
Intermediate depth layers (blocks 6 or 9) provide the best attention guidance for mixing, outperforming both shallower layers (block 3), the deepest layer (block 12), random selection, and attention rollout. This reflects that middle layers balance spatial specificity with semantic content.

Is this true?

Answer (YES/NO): NO